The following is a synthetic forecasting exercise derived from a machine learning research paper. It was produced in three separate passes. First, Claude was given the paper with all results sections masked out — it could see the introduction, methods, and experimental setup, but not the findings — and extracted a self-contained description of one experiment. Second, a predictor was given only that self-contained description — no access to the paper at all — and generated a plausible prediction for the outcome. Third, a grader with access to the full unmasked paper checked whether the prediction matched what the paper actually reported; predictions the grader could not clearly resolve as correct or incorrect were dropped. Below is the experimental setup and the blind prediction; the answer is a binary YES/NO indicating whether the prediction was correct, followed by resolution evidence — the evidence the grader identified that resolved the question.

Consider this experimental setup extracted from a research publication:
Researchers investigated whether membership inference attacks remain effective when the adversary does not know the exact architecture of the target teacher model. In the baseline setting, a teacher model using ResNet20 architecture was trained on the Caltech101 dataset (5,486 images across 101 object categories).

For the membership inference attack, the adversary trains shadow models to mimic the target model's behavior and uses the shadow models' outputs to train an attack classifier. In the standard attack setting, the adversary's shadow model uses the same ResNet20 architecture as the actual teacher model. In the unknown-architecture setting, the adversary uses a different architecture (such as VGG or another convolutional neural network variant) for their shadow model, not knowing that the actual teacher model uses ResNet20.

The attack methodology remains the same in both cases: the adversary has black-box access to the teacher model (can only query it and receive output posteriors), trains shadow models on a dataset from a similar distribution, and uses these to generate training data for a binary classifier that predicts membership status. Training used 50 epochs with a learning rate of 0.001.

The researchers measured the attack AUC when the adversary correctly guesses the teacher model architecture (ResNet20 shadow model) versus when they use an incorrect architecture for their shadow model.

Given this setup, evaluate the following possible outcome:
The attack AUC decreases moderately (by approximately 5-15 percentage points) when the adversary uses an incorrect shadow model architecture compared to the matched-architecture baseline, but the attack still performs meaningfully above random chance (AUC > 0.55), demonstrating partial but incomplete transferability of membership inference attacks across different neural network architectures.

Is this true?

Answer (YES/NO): NO